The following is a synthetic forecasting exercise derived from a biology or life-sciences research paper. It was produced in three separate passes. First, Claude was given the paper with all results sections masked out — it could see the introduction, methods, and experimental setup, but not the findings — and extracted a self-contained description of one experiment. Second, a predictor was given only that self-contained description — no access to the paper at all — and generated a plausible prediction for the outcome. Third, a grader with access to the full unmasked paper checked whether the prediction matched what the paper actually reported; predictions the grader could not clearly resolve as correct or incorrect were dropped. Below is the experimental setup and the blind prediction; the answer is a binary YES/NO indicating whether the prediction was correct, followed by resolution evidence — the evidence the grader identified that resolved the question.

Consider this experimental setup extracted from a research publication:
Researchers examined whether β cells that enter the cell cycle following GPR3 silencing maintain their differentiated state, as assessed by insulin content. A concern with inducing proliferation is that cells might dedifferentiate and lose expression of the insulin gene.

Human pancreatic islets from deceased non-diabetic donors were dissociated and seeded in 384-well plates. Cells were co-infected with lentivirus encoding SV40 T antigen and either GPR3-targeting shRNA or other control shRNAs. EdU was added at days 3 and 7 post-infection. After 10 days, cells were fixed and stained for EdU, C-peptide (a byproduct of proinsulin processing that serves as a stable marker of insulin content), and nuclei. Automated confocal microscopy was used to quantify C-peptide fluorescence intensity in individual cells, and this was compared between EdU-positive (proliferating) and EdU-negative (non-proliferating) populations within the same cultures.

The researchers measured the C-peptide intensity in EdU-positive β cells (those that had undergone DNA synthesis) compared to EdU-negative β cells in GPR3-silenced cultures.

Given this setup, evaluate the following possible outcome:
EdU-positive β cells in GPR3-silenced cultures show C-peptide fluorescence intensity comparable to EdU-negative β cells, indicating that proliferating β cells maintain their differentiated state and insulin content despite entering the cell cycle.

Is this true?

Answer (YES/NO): NO